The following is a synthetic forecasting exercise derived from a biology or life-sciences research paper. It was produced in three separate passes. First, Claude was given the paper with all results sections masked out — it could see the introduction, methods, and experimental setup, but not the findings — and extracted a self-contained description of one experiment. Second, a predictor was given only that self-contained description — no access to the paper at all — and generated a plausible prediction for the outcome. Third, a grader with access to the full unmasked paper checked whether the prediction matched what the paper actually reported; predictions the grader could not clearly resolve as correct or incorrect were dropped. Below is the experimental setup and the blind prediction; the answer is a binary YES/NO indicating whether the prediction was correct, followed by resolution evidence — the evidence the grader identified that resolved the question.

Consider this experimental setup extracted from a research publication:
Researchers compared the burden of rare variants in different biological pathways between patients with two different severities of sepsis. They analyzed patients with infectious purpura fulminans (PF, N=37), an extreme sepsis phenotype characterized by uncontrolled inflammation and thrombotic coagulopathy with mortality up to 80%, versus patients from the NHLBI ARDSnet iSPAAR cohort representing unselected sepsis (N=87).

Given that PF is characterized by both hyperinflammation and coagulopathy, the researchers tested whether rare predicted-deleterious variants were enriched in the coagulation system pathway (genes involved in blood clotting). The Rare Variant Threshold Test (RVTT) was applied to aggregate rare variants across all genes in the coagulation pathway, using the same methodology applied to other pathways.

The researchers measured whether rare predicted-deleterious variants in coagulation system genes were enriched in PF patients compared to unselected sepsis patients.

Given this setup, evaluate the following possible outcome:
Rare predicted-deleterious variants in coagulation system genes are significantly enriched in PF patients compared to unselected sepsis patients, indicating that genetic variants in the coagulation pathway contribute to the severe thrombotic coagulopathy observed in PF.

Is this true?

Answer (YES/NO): NO